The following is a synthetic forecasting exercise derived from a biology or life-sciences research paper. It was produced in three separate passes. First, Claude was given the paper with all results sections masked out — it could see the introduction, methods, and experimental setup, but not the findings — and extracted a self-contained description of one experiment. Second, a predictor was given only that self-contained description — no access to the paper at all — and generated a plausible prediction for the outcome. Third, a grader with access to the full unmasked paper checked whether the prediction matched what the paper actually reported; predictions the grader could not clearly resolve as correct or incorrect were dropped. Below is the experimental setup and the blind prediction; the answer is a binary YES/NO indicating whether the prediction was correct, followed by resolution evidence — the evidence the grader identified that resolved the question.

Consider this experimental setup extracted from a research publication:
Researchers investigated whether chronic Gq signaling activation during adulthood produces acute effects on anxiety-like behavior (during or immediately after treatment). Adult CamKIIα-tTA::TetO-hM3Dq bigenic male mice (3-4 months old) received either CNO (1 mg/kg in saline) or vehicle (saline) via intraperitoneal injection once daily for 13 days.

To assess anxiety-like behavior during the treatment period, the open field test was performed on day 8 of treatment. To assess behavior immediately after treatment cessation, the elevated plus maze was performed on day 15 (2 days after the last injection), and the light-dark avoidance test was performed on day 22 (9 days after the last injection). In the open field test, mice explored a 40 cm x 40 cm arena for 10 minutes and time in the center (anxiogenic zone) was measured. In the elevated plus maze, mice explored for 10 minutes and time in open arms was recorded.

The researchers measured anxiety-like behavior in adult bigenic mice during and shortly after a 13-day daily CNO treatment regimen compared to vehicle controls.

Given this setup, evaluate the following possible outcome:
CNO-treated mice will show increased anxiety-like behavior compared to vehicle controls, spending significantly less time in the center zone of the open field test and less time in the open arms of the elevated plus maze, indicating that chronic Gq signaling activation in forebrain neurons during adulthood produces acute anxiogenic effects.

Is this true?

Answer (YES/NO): NO